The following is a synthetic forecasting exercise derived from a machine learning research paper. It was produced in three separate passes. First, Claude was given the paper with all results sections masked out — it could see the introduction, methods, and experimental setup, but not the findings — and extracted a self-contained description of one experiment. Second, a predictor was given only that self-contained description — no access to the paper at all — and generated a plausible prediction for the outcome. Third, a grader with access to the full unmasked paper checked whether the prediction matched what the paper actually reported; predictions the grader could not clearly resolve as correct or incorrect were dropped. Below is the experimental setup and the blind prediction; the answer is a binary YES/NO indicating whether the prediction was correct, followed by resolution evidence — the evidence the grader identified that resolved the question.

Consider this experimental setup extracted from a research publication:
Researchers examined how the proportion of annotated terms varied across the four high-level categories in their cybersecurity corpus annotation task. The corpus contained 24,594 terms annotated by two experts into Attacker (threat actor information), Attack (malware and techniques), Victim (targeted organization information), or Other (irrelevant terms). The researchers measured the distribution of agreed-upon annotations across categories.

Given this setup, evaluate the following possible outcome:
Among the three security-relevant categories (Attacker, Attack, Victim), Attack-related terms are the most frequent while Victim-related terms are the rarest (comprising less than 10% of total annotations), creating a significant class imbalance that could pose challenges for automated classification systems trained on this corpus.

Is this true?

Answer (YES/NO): NO